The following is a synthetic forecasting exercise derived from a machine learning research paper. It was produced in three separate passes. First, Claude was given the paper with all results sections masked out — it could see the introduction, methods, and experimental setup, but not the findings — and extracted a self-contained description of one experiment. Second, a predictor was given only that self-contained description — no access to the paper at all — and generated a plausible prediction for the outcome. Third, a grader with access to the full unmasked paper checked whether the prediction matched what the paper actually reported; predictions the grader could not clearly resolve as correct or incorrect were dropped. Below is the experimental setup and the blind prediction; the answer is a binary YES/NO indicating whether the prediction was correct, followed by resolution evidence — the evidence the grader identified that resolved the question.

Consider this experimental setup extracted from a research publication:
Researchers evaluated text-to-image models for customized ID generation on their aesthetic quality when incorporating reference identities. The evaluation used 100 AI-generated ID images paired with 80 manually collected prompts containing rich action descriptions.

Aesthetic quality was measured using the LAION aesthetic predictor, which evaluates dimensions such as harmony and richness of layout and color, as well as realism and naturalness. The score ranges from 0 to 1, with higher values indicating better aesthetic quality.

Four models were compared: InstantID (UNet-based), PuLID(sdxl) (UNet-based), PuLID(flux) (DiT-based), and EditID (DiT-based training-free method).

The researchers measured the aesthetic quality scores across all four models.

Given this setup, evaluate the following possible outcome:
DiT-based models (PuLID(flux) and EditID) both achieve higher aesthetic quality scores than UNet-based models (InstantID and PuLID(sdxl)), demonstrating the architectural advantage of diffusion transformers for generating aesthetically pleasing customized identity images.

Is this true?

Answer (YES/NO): YES